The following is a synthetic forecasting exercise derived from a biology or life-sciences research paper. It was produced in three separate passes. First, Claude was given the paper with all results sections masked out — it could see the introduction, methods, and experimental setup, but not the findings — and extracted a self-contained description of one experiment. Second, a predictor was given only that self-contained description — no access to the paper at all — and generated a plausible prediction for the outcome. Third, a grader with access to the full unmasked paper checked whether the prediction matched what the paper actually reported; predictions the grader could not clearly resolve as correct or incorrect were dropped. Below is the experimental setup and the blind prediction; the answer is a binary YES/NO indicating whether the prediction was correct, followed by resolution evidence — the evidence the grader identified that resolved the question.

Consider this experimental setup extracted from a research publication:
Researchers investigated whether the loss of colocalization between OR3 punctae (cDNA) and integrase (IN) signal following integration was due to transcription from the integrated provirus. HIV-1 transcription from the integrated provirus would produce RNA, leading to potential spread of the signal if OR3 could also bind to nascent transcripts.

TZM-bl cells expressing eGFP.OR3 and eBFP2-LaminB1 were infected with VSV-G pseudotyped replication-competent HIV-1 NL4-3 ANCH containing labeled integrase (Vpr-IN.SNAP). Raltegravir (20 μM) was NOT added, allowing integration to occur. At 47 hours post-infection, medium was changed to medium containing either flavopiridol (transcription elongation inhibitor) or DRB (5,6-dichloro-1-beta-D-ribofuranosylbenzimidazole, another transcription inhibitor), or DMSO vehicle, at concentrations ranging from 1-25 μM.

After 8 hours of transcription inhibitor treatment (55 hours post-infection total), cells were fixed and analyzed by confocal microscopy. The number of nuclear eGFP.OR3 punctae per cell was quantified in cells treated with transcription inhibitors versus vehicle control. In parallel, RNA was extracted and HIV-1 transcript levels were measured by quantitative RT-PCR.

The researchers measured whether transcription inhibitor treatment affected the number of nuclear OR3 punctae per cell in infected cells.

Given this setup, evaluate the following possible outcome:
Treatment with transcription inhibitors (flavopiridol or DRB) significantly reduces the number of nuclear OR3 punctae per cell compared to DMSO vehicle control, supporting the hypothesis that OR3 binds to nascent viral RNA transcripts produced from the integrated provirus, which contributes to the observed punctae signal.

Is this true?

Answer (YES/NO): NO